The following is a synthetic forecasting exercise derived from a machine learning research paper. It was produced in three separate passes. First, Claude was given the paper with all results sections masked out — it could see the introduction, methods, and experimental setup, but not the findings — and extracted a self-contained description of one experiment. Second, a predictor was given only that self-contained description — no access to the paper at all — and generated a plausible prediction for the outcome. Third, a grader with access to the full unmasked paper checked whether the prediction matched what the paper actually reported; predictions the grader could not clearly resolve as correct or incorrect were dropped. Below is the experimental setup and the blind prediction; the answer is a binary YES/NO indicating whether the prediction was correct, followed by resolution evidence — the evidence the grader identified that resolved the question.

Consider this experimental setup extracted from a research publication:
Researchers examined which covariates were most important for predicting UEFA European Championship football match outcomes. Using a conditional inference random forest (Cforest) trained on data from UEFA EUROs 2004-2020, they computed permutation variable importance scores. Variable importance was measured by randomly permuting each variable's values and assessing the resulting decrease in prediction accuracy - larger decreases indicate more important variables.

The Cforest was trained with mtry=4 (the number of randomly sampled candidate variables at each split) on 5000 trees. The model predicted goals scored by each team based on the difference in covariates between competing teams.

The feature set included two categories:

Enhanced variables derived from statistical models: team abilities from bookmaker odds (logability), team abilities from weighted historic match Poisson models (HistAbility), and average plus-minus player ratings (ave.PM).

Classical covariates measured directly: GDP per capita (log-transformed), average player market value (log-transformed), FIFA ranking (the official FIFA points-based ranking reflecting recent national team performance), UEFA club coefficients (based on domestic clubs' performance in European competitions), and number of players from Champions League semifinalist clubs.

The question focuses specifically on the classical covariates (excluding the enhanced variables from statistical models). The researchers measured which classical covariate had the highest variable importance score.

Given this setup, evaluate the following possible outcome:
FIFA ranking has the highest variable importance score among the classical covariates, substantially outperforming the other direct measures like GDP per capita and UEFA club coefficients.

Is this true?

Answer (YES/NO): NO